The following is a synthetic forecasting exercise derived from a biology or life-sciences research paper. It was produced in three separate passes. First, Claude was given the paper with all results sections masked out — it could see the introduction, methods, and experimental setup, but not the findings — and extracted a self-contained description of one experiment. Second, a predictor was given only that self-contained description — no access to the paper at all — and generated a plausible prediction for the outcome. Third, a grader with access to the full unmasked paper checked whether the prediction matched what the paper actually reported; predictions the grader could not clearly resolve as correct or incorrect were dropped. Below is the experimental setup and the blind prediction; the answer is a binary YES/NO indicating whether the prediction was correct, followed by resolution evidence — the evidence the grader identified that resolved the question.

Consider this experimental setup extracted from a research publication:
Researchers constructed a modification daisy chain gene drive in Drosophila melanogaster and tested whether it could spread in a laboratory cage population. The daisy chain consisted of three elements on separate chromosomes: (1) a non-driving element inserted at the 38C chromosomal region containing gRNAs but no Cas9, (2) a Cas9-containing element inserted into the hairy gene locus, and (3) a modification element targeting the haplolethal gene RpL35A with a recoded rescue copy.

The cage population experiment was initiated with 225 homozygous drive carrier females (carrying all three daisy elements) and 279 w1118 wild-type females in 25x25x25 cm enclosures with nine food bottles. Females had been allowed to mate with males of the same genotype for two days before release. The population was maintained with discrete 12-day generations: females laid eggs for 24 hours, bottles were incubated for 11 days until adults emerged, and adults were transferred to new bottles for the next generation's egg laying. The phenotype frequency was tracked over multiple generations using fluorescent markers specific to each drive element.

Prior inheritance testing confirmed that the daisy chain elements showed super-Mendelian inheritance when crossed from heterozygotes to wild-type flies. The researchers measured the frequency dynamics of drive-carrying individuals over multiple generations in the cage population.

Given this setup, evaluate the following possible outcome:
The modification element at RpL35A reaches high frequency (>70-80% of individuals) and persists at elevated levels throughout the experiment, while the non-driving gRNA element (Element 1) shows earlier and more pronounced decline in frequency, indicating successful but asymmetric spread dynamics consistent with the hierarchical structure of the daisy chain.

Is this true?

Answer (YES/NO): NO